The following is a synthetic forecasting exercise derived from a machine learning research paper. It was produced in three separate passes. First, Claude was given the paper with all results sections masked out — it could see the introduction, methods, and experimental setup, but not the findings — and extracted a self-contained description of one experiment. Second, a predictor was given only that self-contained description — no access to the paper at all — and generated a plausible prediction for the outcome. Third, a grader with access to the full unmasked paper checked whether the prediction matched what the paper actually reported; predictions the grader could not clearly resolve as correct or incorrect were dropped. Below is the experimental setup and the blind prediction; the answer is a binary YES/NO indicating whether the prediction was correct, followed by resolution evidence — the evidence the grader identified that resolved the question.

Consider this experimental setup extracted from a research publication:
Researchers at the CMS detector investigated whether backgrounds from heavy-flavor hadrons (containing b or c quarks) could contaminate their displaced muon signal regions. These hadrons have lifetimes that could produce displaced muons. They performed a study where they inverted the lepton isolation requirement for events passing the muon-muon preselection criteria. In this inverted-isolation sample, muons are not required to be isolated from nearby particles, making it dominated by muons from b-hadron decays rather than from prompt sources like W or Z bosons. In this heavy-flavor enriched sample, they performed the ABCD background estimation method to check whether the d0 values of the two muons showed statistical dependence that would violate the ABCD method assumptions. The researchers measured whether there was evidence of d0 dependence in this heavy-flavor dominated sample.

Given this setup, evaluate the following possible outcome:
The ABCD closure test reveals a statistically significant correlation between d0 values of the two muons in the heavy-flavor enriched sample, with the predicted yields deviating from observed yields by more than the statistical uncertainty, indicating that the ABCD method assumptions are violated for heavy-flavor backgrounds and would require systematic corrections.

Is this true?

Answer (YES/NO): NO